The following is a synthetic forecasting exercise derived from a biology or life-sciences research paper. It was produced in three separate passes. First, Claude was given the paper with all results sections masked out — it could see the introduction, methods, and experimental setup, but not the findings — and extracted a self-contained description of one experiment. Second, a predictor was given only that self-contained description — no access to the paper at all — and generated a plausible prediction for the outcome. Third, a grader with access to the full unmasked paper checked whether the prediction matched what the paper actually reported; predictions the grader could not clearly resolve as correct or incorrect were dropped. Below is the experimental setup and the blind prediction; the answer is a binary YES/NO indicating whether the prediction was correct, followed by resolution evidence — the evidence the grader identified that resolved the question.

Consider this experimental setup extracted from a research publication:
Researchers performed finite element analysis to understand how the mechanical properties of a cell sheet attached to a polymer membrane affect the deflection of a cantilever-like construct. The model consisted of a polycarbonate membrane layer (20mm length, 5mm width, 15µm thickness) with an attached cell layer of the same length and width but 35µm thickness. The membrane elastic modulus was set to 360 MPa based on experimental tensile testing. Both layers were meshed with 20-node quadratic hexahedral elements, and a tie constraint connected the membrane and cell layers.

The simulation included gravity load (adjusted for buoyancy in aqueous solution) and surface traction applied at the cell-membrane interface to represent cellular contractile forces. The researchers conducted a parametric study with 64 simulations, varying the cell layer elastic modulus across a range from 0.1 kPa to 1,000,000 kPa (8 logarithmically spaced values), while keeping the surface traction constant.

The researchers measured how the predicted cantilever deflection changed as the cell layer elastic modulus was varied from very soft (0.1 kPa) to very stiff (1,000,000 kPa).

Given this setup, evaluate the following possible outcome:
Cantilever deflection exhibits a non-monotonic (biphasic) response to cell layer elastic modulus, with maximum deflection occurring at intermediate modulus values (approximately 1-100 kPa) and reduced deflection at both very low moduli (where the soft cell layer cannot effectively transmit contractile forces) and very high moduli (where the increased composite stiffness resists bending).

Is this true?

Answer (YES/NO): NO